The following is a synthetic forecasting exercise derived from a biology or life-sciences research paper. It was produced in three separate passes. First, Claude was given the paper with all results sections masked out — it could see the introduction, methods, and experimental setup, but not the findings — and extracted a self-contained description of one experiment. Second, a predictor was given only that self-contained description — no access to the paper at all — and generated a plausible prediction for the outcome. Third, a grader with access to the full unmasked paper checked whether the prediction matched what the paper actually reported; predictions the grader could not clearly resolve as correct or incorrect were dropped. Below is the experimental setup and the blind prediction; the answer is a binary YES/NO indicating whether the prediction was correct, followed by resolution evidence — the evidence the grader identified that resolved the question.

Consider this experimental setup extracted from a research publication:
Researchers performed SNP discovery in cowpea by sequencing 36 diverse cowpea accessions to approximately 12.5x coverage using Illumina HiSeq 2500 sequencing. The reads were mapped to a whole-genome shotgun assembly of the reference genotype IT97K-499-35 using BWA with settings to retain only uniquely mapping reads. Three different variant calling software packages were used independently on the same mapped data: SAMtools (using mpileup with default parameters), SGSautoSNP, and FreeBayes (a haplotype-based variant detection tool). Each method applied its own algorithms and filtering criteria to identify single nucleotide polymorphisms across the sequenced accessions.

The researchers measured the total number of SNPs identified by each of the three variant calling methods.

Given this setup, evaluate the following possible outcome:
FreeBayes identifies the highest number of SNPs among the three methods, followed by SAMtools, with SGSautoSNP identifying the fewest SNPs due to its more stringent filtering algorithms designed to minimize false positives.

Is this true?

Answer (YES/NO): YES